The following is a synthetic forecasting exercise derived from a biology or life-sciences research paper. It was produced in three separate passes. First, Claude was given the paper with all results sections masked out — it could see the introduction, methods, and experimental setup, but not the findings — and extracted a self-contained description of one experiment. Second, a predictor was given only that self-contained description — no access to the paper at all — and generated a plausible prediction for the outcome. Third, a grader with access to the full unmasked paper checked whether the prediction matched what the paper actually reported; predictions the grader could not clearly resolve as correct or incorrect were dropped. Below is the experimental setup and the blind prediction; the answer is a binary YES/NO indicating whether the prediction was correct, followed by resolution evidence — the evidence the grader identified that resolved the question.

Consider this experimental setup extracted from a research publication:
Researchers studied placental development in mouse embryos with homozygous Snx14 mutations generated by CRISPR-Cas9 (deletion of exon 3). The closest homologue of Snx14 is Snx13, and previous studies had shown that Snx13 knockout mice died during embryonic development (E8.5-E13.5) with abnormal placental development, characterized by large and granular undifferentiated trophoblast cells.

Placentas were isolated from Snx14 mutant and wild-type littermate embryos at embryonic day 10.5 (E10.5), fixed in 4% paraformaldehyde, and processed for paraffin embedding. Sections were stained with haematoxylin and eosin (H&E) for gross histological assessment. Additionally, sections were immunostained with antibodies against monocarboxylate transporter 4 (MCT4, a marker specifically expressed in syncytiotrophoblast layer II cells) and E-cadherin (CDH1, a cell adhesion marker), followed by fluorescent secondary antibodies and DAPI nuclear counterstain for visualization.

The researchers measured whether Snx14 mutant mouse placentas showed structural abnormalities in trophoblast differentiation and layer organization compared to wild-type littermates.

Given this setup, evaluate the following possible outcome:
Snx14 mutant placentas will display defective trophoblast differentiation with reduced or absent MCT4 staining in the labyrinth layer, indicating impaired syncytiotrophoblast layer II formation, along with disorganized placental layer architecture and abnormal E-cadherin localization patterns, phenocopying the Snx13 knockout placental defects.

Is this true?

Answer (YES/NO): NO